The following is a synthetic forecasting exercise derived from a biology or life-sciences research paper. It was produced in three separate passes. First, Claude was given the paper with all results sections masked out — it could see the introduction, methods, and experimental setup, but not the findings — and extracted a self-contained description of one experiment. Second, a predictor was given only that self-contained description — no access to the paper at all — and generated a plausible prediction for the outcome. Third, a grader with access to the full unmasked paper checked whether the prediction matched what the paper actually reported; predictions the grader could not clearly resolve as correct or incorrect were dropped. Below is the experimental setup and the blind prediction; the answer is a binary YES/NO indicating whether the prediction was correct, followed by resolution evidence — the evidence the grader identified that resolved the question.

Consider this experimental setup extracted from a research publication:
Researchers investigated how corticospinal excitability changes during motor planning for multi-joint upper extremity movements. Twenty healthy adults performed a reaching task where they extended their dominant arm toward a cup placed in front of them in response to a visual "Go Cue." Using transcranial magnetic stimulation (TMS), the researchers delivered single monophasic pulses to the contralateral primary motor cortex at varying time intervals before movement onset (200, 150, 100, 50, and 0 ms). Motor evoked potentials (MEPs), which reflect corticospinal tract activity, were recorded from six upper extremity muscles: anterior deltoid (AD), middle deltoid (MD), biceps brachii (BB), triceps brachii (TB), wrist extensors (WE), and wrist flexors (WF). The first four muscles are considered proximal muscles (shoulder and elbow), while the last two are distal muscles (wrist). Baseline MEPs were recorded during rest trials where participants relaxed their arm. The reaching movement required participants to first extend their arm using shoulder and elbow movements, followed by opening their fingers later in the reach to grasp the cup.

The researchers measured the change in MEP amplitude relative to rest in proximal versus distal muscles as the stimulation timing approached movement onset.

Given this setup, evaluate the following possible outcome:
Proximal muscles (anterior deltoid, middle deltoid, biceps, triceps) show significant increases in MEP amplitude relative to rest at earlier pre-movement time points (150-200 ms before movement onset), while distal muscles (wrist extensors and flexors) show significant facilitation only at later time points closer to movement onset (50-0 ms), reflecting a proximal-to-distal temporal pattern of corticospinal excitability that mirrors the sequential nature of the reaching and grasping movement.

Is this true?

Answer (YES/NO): NO